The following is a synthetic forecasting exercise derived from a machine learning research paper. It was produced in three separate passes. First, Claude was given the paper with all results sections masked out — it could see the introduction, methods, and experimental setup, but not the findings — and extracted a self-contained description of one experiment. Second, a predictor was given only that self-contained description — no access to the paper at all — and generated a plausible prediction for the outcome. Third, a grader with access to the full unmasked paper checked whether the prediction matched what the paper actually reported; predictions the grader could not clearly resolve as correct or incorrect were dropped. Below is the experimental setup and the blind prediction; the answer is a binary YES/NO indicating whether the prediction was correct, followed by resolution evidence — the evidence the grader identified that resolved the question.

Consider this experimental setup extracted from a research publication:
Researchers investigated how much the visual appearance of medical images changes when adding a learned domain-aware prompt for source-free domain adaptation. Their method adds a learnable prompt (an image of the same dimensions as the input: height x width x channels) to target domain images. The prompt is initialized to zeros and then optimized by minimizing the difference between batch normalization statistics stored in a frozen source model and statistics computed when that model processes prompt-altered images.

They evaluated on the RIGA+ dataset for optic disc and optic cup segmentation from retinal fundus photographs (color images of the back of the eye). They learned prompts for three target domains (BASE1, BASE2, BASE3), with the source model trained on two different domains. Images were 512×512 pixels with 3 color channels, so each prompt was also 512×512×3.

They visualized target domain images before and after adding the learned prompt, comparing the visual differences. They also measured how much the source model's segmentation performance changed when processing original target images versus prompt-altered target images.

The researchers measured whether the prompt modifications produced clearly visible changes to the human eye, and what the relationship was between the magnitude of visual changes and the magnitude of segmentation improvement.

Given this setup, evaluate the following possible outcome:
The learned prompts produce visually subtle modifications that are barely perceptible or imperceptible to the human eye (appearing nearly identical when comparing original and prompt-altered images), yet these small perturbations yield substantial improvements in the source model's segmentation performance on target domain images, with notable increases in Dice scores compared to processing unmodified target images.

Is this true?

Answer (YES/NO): YES